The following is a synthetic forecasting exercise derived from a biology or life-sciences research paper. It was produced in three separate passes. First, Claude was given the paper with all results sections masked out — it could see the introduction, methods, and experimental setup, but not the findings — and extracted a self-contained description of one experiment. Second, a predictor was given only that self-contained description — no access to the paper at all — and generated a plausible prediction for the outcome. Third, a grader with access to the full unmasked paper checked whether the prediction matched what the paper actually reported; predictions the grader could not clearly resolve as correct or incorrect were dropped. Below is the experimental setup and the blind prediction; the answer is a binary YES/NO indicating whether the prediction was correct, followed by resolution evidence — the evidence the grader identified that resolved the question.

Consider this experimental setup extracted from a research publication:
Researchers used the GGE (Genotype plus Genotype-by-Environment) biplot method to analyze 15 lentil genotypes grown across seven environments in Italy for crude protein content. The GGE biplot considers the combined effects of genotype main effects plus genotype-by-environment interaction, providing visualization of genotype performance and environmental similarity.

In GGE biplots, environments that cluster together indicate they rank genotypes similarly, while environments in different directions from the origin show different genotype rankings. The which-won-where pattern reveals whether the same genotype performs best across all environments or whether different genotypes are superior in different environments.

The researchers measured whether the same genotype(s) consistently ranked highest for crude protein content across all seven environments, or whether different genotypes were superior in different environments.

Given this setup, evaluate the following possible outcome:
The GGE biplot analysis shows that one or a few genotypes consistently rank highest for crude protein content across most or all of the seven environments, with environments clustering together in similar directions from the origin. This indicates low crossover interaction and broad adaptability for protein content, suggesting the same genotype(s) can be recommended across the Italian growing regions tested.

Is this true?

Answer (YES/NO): YES